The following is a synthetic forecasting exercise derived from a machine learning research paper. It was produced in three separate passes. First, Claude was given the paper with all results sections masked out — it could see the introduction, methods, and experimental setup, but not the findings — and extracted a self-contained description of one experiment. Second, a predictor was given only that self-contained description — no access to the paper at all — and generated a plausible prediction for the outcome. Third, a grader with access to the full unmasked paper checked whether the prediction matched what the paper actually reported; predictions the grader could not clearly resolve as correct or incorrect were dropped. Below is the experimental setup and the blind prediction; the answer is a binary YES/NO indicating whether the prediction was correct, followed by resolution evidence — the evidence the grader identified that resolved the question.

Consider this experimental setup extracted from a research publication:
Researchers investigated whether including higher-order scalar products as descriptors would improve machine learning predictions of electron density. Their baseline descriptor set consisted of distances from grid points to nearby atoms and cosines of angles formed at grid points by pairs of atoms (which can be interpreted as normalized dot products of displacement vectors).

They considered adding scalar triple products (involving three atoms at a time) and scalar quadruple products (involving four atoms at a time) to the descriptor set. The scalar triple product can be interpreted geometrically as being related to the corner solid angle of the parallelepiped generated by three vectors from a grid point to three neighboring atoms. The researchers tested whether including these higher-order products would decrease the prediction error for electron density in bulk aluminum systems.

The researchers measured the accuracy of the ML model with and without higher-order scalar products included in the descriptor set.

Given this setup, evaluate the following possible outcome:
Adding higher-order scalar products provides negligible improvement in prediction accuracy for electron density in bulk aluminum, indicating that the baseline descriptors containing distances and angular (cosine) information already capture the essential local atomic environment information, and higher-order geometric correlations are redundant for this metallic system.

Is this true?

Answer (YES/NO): YES